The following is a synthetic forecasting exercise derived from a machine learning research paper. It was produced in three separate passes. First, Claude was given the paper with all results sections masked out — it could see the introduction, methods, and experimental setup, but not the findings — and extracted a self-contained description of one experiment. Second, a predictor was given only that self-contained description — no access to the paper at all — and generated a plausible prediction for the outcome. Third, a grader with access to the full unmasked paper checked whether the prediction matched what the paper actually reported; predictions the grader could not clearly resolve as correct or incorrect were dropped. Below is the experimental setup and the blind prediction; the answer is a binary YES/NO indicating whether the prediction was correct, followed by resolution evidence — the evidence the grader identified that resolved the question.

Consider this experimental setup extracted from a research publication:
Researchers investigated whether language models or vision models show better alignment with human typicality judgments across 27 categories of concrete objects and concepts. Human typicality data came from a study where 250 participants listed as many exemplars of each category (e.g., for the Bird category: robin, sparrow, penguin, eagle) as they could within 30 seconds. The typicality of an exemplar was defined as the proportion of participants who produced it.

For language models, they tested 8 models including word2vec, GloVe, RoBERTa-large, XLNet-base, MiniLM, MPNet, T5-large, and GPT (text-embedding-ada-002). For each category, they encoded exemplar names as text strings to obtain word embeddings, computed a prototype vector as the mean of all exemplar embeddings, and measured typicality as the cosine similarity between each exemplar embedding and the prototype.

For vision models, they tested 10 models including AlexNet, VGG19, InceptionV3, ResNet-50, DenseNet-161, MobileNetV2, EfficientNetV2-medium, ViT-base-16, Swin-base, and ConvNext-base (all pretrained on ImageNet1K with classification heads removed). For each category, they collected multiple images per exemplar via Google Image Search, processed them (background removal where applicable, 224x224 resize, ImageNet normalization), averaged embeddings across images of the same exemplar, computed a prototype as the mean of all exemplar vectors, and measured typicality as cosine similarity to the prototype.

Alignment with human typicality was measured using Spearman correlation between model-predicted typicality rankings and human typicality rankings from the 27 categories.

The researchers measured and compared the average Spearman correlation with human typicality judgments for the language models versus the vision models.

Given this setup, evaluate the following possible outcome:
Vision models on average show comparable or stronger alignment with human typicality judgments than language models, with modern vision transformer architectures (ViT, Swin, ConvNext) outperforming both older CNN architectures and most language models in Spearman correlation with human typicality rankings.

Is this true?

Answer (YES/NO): NO